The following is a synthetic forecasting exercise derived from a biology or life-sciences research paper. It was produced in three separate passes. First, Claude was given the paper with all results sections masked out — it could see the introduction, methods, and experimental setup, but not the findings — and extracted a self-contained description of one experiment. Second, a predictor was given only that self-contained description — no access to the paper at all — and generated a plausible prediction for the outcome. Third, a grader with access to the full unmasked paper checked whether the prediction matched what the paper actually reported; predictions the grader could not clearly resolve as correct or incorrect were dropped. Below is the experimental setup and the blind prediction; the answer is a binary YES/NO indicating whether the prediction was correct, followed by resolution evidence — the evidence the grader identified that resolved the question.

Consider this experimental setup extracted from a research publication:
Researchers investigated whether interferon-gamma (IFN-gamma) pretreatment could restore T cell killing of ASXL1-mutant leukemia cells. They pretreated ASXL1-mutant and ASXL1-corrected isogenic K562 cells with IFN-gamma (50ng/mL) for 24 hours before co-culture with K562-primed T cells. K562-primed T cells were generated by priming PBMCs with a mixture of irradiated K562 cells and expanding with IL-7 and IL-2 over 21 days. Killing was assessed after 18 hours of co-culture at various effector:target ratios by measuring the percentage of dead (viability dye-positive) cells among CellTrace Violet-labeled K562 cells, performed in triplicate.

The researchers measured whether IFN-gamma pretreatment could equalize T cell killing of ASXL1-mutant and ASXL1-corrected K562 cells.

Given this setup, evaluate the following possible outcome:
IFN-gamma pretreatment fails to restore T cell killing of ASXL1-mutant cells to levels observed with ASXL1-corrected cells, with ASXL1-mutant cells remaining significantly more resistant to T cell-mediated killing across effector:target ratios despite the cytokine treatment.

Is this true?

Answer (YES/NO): YES